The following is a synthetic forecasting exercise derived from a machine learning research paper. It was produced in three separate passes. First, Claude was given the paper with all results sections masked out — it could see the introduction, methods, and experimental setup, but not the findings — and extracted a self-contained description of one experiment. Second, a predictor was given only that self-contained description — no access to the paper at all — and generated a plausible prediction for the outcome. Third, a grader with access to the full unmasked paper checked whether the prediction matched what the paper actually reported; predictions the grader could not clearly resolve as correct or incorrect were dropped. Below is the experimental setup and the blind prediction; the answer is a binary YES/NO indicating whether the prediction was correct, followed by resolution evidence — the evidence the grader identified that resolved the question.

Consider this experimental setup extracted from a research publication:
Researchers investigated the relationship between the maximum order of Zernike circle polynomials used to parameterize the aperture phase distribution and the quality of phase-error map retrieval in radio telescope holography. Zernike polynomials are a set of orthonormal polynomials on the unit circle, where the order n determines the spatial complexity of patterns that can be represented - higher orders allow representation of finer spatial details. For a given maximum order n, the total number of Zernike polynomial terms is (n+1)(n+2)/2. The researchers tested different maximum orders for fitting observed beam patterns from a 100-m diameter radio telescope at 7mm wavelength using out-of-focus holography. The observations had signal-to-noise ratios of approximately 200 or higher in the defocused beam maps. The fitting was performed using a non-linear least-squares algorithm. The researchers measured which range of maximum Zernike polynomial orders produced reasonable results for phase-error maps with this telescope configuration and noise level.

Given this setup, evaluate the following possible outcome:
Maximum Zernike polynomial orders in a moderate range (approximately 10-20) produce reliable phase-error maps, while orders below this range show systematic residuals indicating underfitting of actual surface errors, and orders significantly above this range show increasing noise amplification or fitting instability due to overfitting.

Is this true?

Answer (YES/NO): NO